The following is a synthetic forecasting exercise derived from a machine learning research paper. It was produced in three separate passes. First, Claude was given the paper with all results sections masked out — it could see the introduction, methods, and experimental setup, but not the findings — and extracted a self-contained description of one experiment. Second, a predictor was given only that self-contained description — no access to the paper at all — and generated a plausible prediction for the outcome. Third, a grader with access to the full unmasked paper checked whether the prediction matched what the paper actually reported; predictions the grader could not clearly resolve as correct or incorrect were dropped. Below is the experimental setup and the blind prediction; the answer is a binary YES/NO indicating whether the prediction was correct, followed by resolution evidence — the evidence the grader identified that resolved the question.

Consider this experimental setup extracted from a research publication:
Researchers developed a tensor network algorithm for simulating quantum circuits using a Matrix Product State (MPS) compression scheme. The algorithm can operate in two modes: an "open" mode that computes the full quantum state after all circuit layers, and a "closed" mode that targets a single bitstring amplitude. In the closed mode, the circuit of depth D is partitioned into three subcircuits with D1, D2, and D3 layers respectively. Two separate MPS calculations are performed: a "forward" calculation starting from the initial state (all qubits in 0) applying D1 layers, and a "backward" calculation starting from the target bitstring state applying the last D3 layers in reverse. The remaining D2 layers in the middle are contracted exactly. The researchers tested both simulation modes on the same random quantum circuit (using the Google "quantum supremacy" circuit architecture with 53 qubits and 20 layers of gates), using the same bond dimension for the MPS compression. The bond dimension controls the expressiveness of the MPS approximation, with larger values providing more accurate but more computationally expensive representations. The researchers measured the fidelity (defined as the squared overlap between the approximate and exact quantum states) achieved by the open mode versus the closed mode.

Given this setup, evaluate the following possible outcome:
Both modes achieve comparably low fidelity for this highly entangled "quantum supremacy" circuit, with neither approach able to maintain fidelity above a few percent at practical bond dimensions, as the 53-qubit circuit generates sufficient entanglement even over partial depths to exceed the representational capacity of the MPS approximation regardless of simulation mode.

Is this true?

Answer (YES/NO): NO